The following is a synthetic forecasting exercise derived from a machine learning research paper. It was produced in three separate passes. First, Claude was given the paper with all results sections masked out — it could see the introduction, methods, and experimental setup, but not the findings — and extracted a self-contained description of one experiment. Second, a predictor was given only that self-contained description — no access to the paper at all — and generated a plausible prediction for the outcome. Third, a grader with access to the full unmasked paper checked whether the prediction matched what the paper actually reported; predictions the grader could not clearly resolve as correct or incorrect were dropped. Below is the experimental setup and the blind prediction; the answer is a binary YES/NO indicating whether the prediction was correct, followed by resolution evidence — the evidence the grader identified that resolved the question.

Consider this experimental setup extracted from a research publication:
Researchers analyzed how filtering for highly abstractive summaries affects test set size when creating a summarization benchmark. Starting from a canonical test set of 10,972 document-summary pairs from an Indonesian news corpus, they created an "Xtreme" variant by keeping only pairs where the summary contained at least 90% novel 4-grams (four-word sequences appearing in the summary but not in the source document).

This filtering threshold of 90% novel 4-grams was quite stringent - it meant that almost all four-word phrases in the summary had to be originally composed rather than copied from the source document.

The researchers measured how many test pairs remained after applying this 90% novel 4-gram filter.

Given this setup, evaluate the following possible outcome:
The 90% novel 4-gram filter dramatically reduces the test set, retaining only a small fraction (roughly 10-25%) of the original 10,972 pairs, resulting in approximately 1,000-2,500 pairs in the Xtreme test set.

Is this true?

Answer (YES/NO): NO